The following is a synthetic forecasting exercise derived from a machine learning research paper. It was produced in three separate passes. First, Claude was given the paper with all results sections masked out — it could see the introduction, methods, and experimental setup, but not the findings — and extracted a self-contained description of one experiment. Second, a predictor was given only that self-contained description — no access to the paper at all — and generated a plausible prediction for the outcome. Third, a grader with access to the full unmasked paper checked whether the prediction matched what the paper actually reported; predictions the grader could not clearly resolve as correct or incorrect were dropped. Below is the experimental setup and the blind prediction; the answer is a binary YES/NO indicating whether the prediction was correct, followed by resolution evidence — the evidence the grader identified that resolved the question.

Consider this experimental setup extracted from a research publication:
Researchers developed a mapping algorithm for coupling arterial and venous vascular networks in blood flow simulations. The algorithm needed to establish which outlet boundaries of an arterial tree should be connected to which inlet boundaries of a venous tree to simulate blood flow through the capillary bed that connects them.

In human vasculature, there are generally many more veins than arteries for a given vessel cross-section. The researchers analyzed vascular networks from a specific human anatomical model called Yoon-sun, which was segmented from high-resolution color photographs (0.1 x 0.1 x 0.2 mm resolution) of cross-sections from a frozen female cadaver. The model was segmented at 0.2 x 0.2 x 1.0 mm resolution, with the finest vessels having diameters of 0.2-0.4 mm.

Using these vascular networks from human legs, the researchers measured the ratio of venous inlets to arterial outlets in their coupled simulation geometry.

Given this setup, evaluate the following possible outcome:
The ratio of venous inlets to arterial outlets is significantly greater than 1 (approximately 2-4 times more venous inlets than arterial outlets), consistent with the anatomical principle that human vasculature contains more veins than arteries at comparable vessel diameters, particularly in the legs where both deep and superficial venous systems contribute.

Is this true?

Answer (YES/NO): NO